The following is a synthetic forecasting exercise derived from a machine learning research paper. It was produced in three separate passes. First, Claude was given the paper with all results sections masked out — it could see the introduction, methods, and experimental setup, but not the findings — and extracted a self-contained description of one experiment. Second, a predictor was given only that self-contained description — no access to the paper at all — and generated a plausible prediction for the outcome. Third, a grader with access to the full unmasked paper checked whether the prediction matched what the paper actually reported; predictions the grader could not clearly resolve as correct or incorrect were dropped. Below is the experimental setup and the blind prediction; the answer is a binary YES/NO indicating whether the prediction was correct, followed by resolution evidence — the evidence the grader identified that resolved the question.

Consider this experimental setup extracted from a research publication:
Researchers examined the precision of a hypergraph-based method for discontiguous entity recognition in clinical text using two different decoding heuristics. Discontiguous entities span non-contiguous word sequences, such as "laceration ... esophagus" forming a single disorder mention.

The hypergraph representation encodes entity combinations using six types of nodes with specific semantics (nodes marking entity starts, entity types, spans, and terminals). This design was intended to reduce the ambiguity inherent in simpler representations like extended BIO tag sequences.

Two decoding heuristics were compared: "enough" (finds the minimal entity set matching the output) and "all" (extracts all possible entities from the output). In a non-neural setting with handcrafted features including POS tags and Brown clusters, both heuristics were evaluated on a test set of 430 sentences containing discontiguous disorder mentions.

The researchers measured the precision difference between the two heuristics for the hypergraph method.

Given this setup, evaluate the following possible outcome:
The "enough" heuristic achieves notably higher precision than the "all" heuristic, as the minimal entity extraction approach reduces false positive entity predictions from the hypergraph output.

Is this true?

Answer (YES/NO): NO